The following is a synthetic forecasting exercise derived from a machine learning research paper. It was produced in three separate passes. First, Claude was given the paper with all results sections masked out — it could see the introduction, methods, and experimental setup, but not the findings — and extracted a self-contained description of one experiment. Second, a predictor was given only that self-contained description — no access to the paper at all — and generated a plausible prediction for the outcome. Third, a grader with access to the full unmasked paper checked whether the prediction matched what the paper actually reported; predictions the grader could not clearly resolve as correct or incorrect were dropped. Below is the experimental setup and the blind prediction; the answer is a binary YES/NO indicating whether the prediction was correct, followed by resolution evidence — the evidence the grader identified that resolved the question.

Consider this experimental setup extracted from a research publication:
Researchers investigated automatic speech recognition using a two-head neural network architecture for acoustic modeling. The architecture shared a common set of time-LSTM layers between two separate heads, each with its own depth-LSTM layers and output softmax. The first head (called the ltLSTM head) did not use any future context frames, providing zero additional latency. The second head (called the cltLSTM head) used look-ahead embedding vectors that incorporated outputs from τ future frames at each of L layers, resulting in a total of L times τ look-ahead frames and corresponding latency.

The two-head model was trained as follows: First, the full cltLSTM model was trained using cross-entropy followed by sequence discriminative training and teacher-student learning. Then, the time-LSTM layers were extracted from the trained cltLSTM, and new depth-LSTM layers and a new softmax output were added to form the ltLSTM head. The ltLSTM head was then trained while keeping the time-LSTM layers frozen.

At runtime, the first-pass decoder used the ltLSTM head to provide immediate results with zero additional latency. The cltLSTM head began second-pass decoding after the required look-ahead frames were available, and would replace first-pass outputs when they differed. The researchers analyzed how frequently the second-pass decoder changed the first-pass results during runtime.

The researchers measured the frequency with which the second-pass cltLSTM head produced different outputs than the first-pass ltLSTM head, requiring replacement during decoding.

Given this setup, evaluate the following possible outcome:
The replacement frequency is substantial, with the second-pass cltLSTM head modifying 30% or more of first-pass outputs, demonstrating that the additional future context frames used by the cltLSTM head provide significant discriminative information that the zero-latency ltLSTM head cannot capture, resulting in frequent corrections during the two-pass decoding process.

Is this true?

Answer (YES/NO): NO